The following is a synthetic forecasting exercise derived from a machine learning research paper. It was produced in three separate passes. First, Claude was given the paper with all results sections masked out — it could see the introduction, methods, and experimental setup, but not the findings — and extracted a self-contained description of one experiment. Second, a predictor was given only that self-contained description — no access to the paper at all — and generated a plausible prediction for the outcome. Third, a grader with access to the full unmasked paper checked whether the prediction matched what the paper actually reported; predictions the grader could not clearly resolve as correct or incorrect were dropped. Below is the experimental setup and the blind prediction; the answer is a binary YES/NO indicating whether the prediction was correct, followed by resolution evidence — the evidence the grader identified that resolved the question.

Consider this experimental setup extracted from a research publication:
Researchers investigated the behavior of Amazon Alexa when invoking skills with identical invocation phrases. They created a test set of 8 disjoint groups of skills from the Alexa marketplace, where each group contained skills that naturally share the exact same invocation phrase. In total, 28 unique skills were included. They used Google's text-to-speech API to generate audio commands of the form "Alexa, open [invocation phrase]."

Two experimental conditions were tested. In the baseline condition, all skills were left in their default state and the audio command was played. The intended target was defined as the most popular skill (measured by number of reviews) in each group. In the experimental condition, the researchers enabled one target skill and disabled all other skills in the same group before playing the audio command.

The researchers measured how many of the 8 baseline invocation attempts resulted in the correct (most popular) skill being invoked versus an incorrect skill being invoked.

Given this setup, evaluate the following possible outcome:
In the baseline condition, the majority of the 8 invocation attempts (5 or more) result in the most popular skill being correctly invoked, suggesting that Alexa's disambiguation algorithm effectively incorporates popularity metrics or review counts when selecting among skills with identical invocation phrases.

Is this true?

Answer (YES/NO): NO